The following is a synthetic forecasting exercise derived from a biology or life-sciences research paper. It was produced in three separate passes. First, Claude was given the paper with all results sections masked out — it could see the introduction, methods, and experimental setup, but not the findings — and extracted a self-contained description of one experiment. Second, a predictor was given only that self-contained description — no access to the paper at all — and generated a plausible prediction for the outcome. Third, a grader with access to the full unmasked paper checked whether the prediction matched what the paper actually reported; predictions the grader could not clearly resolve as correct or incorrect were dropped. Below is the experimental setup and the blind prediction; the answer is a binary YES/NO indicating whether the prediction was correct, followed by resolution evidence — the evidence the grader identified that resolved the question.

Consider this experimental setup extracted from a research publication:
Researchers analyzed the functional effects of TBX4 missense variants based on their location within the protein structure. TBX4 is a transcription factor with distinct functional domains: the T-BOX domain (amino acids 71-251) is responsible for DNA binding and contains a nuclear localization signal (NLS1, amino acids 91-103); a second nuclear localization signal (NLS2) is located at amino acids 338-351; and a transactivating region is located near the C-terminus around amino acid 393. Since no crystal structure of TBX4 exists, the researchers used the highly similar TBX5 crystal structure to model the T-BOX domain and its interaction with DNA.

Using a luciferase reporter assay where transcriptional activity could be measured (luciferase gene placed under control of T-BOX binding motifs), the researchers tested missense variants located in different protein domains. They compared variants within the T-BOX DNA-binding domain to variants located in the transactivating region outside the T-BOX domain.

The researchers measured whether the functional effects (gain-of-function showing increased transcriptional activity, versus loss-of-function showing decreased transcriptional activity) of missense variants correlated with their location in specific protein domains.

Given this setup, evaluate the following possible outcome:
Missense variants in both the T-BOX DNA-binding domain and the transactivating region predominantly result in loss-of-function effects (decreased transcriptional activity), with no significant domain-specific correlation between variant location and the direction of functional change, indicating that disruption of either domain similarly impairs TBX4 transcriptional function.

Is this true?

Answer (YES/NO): NO